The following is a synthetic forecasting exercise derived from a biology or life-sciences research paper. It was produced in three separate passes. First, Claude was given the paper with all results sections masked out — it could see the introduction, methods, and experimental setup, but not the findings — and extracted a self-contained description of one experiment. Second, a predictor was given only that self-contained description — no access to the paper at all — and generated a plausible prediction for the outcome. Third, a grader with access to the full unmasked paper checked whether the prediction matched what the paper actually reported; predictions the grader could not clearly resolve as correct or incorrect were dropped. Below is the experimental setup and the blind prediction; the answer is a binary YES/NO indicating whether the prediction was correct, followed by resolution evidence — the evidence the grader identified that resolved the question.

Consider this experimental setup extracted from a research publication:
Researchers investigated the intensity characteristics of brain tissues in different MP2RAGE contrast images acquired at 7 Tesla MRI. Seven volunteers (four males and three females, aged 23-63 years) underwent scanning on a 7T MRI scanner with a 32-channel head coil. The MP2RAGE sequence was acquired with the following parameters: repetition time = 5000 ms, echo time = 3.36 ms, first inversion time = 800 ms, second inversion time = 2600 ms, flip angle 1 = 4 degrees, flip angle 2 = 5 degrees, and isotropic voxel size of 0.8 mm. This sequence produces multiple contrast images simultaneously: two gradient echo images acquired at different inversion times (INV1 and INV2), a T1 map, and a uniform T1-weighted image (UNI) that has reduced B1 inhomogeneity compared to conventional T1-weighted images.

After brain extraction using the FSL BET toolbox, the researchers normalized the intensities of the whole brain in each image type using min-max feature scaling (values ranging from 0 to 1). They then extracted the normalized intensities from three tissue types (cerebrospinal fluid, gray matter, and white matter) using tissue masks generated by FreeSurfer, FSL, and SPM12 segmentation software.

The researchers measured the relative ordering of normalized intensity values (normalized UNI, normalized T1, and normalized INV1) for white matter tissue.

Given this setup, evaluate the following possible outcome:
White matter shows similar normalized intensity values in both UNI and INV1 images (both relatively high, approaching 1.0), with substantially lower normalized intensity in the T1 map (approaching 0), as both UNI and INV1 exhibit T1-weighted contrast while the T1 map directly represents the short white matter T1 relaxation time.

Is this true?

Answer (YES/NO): NO